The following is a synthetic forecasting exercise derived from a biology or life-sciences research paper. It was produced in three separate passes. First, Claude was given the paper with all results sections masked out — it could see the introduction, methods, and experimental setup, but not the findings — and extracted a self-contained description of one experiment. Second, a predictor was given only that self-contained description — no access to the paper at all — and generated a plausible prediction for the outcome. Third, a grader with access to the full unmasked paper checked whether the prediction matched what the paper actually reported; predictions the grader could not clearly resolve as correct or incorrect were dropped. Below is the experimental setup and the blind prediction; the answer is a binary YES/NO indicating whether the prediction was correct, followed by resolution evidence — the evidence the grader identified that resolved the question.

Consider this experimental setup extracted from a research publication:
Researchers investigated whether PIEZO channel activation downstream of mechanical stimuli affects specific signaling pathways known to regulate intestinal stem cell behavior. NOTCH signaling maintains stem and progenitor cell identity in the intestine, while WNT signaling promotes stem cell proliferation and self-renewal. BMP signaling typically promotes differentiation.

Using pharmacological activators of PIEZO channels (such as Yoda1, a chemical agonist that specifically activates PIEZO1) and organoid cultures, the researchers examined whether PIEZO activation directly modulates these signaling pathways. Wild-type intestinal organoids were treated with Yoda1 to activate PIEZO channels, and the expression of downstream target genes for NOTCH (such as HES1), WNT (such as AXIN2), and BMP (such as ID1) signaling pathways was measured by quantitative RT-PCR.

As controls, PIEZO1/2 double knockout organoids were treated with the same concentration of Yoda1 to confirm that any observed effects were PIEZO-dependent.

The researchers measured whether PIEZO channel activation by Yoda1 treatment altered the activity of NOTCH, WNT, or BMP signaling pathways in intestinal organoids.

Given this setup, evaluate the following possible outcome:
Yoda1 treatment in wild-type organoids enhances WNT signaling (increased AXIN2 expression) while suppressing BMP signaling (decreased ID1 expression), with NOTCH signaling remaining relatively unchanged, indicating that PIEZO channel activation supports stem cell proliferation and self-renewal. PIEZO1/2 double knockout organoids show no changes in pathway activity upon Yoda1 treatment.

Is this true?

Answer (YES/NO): NO